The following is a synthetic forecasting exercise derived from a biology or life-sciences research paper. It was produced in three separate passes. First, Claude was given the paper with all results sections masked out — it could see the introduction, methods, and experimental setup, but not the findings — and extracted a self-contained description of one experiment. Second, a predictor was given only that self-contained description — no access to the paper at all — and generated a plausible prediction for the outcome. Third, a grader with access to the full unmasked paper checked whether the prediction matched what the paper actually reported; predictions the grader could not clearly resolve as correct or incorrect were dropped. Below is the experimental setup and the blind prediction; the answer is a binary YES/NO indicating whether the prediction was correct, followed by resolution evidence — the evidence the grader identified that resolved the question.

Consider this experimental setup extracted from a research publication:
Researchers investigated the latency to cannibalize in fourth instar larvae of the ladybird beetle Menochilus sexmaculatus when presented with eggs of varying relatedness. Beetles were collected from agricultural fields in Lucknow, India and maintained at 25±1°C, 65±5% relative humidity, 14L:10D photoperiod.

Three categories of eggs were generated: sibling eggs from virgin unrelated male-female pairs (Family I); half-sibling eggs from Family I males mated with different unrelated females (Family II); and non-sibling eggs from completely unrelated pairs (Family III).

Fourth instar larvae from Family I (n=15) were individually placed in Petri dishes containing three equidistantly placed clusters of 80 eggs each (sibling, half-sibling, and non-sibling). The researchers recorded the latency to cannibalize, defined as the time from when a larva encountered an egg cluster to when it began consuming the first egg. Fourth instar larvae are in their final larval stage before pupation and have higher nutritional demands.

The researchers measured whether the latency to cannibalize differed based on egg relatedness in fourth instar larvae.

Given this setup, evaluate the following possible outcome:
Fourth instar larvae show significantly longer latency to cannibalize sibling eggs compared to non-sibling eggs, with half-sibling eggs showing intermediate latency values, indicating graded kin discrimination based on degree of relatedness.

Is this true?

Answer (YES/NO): NO